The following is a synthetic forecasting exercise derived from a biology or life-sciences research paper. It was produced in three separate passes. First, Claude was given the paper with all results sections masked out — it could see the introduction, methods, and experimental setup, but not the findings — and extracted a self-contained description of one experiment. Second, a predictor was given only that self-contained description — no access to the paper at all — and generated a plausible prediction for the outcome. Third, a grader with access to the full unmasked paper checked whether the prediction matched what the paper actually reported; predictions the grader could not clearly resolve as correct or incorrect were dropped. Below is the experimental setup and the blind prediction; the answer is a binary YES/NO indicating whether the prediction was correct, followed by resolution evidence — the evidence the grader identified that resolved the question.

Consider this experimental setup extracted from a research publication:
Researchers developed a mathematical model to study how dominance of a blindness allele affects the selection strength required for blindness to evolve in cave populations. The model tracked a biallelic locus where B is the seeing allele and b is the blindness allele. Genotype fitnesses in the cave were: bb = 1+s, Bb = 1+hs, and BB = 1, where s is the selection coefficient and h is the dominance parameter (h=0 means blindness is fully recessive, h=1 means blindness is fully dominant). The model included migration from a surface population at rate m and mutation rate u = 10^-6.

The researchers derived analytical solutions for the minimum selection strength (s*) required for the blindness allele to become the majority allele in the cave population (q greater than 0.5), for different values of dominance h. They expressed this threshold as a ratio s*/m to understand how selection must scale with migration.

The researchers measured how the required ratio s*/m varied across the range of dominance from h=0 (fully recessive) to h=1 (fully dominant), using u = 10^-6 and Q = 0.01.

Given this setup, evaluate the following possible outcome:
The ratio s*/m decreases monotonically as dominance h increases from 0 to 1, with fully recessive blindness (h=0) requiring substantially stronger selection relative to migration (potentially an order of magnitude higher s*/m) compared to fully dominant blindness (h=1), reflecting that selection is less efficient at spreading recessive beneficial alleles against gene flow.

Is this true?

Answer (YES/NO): YES